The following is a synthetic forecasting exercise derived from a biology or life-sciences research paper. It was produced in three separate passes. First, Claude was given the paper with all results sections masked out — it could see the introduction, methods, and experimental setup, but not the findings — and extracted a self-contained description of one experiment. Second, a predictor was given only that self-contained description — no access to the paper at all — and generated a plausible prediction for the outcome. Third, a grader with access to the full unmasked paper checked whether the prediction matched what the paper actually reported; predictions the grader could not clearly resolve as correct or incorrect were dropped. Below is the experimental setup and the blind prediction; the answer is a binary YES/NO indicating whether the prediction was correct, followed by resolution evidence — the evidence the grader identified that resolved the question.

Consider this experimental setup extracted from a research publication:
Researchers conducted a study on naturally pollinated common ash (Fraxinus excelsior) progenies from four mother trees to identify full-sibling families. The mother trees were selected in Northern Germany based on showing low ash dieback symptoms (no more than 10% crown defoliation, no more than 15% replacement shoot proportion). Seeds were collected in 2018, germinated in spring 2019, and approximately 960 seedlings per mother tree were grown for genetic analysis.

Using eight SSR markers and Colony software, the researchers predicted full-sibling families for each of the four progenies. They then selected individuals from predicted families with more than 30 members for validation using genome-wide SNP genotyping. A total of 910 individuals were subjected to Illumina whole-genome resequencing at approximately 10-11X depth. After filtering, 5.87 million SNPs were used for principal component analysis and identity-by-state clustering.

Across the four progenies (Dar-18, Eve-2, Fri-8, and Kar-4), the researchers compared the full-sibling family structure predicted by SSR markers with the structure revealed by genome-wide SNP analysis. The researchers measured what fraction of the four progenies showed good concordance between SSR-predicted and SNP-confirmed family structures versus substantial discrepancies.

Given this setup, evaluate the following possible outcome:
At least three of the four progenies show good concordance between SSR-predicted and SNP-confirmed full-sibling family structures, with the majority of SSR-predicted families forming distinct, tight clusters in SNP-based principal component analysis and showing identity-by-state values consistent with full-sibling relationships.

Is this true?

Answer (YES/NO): NO